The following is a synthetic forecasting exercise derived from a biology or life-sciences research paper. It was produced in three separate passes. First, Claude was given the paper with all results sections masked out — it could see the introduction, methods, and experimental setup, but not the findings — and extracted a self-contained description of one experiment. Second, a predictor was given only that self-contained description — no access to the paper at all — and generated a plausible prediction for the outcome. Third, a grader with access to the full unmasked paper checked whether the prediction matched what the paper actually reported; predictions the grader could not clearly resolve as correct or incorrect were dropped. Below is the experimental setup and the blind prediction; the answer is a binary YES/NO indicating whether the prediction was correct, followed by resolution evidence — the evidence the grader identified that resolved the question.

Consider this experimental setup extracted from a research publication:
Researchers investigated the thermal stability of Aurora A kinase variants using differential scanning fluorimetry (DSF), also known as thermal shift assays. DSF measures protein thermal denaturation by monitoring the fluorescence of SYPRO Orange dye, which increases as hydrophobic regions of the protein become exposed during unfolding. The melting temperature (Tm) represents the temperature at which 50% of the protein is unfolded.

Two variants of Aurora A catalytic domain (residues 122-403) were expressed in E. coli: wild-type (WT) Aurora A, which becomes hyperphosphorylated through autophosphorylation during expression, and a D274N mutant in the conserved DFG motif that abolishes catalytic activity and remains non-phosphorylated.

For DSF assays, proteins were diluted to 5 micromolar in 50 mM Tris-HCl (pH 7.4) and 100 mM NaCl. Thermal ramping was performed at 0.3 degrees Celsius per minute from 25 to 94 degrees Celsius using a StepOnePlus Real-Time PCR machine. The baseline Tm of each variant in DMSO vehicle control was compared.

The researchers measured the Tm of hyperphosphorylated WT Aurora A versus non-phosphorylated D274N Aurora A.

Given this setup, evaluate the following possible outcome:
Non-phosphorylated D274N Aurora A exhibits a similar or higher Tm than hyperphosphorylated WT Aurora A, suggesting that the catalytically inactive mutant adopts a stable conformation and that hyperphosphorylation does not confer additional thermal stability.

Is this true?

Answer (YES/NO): YES